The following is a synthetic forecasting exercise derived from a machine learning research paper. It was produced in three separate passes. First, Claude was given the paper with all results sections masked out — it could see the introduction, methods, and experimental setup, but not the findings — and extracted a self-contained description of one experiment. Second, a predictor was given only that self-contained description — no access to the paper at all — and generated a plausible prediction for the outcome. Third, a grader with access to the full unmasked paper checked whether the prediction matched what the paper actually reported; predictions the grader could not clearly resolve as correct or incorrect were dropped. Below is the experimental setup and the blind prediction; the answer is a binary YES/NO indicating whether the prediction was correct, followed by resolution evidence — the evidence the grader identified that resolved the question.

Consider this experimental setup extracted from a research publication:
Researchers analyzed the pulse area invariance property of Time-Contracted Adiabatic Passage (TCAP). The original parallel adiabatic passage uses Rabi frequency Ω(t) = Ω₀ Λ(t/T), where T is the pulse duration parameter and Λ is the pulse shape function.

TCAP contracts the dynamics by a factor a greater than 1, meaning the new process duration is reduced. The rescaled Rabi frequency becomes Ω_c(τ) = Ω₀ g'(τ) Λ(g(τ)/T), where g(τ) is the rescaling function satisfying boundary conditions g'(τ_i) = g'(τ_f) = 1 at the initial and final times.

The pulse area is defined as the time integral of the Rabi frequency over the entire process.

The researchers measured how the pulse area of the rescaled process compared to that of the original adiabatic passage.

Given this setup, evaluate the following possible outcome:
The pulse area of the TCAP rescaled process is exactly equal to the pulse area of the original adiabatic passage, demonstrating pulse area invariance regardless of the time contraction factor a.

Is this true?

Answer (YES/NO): YES